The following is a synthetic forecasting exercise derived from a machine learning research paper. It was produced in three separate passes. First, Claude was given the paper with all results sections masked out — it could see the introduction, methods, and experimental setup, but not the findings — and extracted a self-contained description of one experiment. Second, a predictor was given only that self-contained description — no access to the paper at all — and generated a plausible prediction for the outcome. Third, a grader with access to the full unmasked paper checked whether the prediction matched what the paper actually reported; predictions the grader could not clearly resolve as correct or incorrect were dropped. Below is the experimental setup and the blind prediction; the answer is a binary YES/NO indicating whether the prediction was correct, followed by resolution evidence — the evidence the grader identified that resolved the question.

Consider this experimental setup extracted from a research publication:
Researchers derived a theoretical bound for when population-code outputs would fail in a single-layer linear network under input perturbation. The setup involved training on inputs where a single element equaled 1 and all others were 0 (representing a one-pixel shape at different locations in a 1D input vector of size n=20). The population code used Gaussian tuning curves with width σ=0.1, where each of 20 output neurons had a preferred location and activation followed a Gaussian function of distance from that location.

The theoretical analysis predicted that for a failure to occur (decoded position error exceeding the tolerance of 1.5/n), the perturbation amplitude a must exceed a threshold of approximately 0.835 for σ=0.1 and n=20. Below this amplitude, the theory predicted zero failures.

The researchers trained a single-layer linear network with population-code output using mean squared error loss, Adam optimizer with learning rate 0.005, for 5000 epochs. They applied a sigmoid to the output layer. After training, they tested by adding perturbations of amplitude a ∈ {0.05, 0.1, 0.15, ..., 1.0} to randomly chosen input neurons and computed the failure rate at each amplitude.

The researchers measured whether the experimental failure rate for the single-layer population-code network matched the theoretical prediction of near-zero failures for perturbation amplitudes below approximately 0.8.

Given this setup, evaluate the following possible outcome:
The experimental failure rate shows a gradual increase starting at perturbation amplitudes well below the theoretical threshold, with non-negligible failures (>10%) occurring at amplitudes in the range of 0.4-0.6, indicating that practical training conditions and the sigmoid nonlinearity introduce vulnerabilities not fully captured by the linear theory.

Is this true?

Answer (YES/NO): NO